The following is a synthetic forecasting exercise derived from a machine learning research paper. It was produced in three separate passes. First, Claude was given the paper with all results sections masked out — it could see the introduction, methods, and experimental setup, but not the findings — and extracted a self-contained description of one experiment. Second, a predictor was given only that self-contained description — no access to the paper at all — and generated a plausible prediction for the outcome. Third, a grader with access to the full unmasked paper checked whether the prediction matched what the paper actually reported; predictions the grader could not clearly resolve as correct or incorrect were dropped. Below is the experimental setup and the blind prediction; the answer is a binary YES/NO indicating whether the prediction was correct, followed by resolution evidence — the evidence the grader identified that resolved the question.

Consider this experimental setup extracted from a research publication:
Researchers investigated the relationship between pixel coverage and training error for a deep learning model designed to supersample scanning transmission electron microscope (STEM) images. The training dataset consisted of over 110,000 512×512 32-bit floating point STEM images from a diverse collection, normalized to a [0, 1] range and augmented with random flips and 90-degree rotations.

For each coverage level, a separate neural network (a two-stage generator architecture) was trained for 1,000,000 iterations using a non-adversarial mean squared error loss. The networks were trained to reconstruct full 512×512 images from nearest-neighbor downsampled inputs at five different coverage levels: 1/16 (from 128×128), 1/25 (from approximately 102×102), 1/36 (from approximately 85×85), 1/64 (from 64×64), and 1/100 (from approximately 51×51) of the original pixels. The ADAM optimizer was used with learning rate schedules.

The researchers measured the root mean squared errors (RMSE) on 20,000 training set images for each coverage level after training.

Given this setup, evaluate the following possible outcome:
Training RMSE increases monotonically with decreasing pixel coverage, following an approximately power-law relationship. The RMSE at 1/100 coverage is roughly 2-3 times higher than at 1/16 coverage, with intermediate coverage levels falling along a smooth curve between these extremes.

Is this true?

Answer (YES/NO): NO